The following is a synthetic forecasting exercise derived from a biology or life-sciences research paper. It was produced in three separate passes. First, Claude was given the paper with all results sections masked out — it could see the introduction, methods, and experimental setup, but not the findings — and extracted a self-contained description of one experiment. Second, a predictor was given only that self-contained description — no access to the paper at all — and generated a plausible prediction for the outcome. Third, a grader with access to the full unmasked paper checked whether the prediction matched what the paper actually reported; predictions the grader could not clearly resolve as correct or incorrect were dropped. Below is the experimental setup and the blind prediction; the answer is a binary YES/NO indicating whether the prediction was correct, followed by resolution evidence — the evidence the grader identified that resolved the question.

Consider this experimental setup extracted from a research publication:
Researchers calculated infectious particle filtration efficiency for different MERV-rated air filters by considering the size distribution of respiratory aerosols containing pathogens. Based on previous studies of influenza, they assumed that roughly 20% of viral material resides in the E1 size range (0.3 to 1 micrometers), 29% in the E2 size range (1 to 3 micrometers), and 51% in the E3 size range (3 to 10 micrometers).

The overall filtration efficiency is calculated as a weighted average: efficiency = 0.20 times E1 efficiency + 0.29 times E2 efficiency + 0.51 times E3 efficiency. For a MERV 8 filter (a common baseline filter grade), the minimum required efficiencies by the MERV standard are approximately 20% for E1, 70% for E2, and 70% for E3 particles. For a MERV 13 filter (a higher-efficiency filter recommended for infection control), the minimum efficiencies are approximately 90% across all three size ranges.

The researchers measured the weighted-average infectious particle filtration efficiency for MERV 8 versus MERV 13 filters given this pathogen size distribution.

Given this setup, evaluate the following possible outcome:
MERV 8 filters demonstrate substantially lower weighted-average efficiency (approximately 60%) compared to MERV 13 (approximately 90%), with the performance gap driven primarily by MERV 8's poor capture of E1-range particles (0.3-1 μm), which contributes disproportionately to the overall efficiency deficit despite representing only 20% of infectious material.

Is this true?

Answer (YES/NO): NO